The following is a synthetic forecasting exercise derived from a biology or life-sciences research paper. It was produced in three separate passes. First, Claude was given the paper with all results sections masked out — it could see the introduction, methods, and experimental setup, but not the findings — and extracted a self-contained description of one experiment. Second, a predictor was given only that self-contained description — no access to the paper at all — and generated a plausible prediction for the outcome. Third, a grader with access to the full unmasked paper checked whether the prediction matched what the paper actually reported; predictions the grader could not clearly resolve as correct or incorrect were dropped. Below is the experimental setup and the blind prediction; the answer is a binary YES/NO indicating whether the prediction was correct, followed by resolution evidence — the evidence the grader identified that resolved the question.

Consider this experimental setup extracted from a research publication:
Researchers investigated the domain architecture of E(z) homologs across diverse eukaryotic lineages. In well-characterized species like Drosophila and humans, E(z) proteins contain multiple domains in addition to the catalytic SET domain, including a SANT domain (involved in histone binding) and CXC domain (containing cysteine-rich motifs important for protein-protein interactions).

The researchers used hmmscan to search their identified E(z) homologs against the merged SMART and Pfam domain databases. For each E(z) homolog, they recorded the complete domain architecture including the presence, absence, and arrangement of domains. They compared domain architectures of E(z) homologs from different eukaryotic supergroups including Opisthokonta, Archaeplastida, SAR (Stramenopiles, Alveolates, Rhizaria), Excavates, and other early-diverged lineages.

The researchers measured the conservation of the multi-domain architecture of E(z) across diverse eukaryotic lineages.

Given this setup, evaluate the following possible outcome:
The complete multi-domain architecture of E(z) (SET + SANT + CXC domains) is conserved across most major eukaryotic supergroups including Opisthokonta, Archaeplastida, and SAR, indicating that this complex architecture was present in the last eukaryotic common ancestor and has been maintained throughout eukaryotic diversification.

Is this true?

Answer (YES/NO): NO